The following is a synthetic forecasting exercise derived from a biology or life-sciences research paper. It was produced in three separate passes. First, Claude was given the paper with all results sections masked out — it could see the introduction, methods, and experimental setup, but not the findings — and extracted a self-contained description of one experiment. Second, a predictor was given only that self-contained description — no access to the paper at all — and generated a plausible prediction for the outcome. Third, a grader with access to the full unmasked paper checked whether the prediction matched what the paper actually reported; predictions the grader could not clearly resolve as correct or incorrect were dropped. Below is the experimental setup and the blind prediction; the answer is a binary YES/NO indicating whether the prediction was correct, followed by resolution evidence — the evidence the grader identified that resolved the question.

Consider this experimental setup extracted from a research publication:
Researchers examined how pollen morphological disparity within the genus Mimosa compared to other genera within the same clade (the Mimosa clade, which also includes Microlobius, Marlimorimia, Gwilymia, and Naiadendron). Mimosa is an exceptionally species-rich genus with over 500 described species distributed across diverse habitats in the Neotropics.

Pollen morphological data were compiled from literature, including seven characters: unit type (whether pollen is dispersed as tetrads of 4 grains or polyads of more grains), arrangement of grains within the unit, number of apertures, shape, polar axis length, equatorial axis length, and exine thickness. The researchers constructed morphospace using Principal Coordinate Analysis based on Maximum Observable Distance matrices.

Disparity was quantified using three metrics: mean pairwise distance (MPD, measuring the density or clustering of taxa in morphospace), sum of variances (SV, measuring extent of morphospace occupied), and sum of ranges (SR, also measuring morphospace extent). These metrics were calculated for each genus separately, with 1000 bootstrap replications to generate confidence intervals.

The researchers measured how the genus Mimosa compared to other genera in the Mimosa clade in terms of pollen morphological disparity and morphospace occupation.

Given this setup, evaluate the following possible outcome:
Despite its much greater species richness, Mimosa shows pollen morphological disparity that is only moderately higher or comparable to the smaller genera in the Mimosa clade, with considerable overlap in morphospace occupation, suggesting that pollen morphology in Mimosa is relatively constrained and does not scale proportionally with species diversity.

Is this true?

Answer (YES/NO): NO